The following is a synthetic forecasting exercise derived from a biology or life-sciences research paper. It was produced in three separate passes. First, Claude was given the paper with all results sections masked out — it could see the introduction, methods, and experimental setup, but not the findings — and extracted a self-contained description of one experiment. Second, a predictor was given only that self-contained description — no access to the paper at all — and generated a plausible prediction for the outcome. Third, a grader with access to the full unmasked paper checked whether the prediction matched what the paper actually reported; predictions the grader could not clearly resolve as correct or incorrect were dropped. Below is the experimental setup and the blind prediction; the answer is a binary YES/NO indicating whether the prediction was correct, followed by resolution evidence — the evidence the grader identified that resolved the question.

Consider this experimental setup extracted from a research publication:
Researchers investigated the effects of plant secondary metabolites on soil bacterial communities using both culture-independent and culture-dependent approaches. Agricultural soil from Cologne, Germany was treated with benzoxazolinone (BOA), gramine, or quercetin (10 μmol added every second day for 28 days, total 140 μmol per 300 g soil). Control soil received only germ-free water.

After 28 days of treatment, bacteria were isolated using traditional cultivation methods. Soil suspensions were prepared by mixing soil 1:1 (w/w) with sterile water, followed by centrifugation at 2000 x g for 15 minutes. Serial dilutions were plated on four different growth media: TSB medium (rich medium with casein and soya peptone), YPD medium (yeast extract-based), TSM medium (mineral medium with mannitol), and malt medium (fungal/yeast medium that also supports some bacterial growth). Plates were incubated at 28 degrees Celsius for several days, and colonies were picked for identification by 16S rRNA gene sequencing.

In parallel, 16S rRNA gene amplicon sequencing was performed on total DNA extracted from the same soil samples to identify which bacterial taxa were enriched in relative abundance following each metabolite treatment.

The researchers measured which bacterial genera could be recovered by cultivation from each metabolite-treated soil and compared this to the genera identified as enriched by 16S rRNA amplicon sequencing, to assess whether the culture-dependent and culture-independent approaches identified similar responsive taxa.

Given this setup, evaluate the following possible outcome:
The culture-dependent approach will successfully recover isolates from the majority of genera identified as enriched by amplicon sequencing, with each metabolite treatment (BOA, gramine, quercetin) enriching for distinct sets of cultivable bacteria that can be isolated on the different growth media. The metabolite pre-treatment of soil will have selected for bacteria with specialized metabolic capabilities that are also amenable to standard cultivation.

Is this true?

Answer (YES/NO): NO